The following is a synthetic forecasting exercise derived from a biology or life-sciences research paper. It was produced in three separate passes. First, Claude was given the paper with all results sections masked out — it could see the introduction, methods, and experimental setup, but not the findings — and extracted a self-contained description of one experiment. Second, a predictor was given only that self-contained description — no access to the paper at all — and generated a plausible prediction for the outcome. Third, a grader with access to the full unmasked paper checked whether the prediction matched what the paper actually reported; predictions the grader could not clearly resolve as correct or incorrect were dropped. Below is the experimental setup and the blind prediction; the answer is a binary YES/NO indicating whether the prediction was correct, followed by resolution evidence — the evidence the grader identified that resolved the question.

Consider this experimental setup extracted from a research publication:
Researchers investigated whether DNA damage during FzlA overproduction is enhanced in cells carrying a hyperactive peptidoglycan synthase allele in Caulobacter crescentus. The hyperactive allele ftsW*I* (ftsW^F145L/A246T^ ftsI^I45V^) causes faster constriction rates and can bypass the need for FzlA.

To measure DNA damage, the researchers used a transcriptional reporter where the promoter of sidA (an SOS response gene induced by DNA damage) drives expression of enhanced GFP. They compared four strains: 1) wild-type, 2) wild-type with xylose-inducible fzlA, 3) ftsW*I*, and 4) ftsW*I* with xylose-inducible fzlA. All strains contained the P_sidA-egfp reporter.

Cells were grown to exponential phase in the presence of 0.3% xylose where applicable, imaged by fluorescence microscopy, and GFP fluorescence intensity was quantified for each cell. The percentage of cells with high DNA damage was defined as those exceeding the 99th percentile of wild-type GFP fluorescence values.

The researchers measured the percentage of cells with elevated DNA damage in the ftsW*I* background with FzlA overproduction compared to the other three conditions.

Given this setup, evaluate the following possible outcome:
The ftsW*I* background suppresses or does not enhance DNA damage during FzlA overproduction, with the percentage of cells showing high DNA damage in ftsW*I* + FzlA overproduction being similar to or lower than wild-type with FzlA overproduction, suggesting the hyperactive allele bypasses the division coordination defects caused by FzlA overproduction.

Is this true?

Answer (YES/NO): NO